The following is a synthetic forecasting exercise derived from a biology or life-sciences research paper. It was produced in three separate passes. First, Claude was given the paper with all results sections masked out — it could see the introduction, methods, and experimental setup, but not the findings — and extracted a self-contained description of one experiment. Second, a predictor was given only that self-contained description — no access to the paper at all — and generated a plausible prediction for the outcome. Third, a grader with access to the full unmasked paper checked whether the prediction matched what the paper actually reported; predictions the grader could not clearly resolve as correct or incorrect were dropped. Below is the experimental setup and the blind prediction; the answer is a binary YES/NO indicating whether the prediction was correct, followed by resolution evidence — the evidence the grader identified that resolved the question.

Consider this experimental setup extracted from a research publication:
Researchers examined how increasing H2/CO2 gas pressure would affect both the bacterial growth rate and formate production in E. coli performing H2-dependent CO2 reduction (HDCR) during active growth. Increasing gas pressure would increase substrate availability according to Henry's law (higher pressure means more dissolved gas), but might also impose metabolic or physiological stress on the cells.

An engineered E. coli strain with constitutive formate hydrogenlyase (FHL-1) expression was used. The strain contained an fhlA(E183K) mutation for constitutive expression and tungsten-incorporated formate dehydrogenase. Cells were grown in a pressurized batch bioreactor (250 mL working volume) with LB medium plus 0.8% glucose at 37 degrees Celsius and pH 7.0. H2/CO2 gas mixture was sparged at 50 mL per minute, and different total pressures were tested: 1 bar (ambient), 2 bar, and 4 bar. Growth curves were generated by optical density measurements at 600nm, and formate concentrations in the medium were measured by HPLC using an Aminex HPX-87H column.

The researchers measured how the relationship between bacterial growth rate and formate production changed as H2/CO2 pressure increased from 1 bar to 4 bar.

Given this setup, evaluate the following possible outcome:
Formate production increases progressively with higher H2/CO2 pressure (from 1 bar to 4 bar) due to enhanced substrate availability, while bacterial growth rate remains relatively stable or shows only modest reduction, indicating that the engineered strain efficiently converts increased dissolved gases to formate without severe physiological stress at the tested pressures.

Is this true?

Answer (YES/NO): NO